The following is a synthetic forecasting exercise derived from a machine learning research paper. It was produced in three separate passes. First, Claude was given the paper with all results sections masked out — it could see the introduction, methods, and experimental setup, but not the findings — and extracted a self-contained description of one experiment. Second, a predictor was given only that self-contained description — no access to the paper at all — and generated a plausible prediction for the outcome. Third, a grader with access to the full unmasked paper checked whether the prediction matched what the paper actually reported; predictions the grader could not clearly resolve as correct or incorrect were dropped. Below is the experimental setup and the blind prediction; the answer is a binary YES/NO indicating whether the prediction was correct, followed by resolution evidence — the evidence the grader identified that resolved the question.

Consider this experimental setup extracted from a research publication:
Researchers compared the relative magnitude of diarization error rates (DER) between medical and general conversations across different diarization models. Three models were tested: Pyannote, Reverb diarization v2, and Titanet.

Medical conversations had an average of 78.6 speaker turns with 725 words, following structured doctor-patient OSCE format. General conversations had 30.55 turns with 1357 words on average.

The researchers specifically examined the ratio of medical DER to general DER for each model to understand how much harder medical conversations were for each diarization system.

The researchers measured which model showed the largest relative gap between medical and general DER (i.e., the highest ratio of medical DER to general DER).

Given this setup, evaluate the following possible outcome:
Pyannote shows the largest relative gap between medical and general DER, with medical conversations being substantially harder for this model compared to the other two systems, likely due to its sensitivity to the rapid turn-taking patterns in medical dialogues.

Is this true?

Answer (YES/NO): NO